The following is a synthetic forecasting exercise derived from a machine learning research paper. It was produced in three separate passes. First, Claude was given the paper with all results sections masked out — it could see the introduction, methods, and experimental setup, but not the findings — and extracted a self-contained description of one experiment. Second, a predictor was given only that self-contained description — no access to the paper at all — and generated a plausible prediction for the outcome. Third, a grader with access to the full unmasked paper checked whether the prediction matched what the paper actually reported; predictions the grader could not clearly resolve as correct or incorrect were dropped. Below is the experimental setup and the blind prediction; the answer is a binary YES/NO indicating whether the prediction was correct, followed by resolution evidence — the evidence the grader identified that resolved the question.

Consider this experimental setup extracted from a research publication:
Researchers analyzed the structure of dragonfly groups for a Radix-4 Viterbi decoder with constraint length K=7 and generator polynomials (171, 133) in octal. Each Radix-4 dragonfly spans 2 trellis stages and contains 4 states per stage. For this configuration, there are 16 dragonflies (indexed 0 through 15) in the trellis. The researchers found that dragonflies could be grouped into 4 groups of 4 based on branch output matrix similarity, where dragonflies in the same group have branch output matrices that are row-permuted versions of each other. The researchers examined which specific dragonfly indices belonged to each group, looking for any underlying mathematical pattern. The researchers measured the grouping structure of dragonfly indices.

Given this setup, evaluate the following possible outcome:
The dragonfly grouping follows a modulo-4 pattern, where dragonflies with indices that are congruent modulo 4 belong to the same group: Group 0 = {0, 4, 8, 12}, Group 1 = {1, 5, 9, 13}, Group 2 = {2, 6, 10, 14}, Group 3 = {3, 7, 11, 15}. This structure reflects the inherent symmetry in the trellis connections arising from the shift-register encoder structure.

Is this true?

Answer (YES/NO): NO